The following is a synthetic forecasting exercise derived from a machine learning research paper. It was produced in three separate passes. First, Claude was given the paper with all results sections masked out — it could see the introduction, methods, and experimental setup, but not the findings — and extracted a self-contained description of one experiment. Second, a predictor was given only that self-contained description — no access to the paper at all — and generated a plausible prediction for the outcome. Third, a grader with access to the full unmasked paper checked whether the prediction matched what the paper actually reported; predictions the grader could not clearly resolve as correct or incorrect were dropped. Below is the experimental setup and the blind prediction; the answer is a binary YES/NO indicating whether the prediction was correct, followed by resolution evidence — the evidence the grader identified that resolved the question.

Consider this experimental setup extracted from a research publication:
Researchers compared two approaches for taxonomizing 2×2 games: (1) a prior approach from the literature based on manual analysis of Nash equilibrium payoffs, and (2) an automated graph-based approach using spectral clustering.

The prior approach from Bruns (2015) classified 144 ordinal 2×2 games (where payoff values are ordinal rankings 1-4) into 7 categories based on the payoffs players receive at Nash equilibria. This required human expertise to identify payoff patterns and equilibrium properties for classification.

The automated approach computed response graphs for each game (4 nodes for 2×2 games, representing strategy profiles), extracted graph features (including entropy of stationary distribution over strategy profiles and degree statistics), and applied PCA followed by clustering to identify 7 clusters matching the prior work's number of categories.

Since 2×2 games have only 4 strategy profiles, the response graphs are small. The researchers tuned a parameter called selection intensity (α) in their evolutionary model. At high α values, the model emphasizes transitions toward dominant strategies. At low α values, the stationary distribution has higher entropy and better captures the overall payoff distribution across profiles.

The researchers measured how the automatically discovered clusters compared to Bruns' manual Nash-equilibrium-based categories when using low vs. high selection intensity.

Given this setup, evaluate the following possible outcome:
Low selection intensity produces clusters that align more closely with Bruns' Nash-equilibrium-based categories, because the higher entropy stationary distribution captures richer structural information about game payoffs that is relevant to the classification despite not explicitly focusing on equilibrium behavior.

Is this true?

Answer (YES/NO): YES